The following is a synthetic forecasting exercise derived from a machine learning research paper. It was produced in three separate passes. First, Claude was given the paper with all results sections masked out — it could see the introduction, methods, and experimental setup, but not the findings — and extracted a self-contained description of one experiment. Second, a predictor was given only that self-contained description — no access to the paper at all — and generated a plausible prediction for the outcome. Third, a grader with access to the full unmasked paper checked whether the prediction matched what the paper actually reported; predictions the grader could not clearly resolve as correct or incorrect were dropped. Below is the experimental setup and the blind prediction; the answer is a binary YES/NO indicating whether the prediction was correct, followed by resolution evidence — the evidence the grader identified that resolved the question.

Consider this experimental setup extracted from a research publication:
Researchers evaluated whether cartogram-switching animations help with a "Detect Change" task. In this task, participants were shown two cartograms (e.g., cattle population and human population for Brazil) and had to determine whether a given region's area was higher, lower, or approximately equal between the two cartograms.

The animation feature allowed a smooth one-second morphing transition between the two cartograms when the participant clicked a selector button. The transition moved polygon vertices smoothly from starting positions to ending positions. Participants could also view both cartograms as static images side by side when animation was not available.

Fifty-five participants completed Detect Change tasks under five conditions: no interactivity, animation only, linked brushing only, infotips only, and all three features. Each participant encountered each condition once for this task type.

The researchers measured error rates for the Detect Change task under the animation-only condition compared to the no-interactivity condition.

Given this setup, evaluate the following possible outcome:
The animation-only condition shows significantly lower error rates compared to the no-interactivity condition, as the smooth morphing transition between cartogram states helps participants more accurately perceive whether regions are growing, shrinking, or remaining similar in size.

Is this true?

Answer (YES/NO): NO